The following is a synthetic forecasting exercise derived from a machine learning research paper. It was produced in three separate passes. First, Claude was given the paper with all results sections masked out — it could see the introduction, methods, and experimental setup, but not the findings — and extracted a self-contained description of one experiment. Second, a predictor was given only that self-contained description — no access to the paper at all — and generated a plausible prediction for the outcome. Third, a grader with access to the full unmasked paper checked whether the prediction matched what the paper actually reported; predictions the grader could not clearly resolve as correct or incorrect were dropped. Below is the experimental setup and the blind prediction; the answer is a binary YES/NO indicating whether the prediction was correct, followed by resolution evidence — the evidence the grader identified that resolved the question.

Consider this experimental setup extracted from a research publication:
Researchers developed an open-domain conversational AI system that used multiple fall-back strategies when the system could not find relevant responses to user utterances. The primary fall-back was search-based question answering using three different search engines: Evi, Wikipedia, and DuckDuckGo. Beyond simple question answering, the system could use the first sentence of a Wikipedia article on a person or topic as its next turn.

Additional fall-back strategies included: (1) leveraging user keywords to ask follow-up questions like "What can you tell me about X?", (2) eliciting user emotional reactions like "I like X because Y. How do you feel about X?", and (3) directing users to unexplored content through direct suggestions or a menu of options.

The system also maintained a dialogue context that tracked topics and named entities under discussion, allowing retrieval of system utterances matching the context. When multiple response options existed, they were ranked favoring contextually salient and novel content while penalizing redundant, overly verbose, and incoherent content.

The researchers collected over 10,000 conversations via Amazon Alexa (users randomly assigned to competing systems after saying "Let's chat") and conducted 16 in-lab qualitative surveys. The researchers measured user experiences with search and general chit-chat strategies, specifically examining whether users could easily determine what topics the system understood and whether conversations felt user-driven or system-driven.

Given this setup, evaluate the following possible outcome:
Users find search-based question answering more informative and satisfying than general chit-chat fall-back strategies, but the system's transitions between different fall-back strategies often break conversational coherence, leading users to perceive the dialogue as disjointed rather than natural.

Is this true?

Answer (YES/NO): NO